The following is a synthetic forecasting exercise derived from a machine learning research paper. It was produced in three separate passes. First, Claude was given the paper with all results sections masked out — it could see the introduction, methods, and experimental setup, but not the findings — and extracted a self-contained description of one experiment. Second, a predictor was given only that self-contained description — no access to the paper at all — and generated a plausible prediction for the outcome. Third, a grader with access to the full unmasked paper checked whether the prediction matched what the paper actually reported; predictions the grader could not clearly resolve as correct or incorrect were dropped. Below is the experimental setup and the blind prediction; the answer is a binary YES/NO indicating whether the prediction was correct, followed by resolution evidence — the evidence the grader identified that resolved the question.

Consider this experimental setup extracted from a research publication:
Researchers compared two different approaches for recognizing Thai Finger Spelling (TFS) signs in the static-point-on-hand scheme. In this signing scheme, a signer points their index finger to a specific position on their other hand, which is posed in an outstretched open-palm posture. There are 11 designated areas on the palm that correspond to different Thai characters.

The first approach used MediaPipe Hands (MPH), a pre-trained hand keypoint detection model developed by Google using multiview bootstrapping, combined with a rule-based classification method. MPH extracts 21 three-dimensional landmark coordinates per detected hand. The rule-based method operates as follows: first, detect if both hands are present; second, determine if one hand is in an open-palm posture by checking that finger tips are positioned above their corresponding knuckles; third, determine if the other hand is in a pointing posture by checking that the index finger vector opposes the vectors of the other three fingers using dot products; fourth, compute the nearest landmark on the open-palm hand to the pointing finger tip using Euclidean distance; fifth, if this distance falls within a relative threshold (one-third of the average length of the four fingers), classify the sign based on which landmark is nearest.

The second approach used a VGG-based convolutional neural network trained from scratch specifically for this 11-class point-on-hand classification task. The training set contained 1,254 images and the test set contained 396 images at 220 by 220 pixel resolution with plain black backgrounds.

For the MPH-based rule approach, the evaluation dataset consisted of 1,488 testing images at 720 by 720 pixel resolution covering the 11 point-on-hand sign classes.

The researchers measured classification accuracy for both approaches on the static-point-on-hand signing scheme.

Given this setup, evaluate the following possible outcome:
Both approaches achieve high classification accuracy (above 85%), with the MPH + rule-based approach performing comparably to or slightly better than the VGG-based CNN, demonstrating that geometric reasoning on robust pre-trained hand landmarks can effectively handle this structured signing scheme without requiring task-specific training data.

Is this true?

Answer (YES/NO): NO